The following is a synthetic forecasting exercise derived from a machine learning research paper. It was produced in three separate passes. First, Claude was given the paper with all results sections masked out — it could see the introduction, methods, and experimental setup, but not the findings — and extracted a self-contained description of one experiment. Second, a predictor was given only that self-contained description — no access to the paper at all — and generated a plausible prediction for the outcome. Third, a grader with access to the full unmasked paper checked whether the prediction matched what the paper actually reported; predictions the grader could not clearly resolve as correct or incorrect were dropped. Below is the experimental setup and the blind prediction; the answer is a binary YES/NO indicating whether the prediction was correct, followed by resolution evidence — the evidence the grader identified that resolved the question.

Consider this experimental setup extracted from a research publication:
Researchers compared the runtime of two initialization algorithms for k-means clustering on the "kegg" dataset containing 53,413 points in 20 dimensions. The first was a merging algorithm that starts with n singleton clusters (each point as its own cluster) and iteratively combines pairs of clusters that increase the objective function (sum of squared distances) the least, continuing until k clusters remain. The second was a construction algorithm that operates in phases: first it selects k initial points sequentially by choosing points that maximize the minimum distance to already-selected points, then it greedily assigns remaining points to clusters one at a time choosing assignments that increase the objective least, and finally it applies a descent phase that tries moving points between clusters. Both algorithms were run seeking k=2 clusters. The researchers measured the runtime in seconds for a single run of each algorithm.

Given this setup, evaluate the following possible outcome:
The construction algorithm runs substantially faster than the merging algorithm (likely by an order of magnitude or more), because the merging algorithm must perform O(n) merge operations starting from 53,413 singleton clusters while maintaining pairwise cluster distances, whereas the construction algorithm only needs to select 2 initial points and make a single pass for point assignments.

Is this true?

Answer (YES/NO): NO